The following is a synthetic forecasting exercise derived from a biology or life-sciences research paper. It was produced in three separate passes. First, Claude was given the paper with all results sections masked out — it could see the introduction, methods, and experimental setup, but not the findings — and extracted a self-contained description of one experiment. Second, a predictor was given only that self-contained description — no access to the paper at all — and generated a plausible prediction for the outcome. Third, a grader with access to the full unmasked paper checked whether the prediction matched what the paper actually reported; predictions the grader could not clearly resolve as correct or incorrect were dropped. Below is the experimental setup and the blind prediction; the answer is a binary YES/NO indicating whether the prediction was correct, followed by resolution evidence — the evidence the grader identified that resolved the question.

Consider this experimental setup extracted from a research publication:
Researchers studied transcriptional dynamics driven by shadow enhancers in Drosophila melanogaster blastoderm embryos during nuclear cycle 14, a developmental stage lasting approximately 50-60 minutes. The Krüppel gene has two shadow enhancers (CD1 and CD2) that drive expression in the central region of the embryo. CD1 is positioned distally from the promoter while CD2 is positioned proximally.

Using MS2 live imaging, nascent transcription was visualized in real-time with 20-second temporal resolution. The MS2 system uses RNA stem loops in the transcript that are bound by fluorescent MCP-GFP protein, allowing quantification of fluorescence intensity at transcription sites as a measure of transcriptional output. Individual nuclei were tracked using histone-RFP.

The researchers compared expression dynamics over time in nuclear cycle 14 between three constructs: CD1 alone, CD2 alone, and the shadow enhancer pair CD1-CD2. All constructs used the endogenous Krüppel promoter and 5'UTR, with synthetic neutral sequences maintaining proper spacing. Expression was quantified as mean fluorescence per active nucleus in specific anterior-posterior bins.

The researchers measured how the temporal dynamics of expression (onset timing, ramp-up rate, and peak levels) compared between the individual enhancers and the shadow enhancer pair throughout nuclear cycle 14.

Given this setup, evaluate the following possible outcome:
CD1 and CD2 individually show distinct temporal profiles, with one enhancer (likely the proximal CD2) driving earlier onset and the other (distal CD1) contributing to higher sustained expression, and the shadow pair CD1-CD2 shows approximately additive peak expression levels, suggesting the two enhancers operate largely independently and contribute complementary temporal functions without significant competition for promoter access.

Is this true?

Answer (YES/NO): NO